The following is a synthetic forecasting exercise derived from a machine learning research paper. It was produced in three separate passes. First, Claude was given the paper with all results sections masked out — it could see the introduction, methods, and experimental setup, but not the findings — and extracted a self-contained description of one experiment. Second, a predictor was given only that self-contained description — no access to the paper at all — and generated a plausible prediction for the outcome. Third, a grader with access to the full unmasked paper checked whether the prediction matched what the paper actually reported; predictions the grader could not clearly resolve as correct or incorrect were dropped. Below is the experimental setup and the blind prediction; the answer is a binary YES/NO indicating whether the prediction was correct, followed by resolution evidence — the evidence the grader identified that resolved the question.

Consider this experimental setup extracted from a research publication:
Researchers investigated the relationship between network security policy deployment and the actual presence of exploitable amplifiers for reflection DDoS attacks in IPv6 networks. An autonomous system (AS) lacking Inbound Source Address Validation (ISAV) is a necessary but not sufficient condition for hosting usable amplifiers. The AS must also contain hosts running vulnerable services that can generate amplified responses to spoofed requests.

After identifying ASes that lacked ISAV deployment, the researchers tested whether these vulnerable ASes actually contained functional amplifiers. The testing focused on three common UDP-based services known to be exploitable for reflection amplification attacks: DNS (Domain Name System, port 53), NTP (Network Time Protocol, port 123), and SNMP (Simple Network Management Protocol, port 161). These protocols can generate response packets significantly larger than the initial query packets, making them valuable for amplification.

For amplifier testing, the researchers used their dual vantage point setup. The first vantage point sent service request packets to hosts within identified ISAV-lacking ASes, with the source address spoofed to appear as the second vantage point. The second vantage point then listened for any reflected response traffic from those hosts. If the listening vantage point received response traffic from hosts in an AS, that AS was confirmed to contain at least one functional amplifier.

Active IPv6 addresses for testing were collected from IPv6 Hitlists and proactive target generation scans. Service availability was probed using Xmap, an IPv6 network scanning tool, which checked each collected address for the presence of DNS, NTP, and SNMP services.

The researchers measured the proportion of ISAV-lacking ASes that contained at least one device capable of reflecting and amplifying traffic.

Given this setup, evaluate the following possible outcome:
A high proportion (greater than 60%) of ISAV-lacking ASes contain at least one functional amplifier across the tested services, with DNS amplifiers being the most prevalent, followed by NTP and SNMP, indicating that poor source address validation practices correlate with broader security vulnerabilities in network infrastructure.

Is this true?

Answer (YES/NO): NO